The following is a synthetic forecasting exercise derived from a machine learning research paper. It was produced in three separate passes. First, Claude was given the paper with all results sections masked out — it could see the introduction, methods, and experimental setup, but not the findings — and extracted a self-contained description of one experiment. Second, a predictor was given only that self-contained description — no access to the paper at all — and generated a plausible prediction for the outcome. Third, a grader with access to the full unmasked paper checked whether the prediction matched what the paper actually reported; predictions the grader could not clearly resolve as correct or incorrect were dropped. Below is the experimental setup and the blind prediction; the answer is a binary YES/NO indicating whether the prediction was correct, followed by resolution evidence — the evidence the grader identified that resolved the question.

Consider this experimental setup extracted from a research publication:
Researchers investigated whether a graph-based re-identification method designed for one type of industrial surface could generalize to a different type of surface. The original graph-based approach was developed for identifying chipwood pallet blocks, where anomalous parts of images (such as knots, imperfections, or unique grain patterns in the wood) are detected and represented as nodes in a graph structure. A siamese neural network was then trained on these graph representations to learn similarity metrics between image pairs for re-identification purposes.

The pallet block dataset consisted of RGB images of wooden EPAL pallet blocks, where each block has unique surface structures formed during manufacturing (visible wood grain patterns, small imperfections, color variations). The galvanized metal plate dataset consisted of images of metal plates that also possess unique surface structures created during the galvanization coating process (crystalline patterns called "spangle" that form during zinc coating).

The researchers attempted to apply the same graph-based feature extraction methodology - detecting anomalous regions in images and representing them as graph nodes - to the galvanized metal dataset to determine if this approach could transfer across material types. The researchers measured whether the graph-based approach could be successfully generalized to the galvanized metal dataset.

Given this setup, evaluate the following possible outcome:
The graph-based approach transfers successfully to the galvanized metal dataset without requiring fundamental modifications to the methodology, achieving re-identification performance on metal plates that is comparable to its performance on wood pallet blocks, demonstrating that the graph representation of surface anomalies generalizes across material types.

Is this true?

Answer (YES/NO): NO